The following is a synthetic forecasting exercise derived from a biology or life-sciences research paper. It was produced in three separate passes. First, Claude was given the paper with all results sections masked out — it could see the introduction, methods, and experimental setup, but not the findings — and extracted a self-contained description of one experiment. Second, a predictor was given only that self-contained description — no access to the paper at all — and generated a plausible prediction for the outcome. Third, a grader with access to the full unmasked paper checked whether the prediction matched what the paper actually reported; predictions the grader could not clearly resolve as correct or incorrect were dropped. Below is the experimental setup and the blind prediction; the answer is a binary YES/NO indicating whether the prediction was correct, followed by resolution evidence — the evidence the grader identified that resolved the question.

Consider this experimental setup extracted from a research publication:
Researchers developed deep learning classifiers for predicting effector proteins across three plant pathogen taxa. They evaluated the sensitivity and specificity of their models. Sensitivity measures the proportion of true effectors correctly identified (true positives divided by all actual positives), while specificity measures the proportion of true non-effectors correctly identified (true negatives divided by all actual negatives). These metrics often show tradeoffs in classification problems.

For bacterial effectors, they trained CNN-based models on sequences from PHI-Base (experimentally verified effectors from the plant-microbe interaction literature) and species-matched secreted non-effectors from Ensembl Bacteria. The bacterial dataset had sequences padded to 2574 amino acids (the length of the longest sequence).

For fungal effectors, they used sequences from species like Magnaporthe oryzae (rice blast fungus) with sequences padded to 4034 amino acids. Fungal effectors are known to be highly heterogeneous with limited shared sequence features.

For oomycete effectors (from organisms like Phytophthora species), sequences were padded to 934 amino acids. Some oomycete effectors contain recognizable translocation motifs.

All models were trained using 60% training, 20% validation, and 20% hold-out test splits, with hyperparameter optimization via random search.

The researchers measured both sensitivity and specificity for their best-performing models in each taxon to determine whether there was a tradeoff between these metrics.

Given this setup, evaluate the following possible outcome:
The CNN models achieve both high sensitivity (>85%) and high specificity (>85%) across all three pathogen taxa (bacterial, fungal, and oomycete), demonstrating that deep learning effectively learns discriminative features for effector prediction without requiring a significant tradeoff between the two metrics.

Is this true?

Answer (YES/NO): NO